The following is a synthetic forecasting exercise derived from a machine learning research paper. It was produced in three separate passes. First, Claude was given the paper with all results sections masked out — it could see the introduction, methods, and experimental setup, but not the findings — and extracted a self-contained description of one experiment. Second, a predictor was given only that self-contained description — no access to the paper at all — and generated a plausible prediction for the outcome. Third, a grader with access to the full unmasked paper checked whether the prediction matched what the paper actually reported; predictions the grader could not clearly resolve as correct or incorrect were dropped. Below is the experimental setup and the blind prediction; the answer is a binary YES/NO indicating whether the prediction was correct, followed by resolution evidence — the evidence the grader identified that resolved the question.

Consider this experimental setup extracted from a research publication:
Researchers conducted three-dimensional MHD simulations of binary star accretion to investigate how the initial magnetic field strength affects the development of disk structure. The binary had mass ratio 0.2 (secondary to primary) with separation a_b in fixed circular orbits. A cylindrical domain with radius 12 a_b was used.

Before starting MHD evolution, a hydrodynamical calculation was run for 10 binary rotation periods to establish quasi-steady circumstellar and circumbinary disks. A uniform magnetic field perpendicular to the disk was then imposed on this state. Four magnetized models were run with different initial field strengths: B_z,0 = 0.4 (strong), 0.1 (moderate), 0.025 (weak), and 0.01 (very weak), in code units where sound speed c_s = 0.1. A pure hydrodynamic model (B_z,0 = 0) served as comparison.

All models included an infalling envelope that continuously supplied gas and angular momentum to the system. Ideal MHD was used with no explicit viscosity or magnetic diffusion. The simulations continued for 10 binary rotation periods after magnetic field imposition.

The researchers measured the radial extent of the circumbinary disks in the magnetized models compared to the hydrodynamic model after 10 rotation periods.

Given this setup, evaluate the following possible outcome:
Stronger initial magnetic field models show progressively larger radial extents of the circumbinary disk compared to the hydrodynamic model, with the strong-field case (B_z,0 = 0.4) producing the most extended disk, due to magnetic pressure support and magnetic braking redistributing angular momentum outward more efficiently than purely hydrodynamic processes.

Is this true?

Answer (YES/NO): NO